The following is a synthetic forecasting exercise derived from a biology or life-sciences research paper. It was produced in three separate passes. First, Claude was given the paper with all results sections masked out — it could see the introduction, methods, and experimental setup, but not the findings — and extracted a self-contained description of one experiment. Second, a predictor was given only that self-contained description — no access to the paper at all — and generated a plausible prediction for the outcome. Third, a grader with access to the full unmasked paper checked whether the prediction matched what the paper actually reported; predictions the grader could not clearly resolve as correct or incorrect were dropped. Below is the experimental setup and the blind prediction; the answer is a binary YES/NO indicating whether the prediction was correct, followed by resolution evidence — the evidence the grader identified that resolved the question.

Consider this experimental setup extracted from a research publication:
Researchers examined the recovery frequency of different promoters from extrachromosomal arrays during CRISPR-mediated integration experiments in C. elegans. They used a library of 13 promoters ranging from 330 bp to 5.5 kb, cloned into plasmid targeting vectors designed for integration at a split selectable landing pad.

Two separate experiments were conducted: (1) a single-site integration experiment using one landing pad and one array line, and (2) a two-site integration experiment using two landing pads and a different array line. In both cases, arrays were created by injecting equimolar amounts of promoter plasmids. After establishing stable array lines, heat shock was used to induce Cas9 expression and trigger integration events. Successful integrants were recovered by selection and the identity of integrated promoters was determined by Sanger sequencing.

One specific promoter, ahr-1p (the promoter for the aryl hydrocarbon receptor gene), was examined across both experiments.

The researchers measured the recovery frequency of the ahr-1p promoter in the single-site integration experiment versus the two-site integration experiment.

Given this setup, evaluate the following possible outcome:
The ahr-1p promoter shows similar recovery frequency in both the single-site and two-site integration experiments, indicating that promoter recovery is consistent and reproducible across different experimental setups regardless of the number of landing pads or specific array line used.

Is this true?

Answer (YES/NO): NO